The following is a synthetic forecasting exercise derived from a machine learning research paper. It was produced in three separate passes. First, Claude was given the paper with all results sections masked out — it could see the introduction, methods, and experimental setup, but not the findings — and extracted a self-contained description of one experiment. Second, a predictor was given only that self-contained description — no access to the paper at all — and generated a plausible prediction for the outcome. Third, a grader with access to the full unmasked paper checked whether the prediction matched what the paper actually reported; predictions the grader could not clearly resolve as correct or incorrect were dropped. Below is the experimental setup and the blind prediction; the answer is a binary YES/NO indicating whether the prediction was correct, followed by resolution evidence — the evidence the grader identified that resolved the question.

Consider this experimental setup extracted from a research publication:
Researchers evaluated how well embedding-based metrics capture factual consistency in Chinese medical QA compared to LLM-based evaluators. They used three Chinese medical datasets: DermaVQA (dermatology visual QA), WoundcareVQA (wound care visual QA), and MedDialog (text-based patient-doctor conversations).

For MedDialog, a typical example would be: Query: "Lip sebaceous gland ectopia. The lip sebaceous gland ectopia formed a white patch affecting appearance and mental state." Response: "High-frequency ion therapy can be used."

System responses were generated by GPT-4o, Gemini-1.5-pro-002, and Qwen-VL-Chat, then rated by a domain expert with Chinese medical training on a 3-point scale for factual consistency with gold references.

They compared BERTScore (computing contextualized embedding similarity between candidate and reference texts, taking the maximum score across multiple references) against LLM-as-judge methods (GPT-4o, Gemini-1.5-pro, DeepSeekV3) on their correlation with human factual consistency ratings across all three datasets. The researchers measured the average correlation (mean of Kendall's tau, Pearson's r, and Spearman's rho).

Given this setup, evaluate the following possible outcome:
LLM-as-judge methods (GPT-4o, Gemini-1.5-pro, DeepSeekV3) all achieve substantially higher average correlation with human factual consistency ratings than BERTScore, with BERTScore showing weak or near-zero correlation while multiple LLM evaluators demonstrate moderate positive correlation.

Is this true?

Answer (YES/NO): NO